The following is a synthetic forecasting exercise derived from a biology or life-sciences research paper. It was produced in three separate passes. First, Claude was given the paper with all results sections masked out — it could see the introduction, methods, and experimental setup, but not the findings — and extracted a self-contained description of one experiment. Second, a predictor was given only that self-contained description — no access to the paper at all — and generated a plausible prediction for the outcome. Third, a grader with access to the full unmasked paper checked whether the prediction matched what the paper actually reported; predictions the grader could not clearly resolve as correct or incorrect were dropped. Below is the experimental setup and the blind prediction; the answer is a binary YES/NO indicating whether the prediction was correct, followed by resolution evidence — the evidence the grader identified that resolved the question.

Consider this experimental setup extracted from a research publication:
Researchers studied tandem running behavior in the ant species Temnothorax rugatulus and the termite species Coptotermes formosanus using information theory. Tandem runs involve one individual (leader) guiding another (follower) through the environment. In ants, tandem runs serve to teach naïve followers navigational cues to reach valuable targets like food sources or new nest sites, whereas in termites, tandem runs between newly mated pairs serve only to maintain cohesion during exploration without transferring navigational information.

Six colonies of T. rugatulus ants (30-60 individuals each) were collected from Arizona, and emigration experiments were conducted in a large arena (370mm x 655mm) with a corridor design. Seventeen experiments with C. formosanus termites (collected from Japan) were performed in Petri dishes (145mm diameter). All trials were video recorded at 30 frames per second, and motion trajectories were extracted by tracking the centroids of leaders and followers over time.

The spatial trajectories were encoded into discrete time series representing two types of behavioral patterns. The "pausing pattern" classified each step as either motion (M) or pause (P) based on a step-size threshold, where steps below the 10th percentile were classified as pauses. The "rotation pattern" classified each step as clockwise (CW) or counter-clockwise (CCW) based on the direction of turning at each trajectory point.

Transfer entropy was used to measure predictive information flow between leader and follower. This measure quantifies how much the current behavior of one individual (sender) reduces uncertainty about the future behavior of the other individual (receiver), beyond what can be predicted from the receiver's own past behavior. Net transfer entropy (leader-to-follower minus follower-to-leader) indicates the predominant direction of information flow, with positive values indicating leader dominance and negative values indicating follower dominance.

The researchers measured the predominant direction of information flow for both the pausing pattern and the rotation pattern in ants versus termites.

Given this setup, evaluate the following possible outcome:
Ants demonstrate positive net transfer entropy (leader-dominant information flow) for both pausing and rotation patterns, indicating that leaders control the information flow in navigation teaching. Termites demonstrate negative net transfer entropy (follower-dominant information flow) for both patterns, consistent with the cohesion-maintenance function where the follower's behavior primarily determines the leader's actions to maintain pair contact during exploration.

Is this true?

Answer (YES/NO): NO